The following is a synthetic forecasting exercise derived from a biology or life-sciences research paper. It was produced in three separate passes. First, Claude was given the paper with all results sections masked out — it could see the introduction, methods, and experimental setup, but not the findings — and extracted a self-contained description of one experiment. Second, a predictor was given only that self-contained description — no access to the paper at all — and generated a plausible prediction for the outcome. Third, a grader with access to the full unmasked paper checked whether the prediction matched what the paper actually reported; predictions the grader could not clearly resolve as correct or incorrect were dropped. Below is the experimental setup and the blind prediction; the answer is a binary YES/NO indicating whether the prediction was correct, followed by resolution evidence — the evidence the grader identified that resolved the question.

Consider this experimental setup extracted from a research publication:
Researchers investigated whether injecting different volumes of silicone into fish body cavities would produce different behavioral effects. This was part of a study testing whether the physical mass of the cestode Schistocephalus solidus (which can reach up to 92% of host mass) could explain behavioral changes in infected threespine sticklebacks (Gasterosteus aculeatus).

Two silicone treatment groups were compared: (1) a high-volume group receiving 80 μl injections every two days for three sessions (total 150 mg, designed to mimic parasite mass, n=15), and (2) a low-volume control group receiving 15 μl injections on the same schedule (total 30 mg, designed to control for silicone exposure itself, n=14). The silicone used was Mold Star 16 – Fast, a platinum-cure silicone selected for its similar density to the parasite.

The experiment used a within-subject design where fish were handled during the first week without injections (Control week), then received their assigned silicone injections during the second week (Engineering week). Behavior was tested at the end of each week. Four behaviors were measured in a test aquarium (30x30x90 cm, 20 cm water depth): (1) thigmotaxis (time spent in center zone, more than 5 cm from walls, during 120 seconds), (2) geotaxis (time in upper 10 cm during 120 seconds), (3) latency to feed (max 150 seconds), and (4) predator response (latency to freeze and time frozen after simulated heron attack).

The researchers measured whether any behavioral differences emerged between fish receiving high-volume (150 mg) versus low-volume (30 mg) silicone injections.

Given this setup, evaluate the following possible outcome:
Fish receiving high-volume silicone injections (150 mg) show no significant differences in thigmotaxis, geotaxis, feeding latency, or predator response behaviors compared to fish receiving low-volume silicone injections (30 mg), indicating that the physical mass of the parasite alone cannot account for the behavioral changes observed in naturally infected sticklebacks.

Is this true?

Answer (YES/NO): YES